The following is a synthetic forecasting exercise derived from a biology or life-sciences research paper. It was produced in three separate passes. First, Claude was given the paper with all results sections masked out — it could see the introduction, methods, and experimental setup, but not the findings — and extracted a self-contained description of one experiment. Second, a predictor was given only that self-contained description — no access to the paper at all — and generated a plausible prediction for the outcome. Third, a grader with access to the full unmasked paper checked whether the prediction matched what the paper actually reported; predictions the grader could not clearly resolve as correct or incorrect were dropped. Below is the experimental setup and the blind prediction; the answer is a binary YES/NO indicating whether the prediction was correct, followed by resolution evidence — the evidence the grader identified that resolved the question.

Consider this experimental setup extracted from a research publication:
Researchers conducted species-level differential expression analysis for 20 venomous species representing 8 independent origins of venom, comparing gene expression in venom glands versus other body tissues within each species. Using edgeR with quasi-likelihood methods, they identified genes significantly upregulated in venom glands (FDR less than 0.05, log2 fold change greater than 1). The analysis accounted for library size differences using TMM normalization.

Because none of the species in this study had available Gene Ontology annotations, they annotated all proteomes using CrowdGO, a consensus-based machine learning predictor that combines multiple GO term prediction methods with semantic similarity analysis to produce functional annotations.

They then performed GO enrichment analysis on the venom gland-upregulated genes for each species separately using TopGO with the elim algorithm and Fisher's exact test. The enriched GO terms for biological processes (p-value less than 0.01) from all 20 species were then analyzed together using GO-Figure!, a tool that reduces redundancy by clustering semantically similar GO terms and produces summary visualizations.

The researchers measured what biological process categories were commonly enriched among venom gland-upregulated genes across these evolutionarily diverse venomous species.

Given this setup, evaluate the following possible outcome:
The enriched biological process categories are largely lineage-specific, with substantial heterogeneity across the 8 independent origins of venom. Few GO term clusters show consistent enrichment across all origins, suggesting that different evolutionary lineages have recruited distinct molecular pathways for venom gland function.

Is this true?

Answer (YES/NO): NO